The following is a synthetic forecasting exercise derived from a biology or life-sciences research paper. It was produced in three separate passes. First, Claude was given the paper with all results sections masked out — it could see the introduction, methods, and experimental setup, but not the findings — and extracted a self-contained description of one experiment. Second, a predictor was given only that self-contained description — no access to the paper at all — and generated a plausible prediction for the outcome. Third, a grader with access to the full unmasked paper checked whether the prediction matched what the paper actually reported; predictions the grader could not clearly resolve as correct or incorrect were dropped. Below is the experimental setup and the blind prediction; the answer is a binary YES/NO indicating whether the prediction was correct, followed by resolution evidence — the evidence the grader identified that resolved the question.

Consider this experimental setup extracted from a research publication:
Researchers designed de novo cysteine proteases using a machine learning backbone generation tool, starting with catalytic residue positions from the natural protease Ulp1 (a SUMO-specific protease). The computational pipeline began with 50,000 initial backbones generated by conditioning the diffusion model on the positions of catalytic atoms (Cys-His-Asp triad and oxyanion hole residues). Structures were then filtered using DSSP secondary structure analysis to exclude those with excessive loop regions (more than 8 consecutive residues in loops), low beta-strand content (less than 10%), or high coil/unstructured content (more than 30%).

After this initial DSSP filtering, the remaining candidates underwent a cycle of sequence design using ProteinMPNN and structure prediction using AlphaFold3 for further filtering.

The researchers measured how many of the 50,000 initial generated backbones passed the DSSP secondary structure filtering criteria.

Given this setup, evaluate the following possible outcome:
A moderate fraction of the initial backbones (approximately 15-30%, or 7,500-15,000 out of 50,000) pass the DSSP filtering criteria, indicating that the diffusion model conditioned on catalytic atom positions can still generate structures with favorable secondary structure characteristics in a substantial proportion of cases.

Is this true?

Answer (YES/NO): NO